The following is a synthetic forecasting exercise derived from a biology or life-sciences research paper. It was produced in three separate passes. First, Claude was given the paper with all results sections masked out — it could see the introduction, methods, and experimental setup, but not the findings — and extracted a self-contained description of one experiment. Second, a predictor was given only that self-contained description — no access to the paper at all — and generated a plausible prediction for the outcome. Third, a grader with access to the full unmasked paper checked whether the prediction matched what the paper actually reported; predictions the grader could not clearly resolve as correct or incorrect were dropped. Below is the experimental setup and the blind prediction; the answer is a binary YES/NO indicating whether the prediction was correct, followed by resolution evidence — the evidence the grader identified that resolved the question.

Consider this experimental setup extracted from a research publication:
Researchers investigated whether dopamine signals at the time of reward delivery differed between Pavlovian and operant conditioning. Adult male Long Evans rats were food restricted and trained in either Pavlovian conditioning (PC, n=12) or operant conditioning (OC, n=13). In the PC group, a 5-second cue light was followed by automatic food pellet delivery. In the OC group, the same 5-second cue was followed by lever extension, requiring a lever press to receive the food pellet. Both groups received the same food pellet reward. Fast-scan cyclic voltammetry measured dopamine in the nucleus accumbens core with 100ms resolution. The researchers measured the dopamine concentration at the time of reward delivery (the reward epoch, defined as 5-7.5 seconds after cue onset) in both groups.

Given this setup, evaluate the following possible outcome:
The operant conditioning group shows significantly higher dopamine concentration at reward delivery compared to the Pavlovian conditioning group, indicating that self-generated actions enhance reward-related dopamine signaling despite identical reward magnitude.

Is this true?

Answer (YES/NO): NO